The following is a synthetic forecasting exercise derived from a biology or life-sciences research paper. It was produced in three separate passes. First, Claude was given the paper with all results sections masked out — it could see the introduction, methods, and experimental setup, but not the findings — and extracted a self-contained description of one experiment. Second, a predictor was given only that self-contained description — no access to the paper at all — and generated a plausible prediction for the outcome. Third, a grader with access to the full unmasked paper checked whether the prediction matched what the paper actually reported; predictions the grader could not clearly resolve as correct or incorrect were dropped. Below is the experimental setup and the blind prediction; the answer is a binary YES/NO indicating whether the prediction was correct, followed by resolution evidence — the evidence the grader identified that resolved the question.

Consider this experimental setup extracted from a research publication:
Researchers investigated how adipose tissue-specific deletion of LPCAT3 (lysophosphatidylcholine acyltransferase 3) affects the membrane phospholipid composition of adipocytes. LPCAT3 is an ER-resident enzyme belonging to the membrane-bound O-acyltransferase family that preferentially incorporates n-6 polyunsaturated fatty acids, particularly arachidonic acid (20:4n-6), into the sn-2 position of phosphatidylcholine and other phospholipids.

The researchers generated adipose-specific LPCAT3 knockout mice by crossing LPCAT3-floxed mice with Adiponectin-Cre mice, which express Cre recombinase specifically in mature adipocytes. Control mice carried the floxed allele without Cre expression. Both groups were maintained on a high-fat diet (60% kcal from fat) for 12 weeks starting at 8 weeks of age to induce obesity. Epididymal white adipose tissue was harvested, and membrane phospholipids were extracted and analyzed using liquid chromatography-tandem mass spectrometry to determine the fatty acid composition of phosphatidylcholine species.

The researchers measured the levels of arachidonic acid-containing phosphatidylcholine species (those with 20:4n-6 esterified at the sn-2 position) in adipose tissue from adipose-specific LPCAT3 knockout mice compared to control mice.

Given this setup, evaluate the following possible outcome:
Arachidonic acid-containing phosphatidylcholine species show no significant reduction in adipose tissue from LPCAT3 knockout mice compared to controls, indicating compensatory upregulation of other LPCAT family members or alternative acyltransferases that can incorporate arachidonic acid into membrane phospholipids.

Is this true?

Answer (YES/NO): NO